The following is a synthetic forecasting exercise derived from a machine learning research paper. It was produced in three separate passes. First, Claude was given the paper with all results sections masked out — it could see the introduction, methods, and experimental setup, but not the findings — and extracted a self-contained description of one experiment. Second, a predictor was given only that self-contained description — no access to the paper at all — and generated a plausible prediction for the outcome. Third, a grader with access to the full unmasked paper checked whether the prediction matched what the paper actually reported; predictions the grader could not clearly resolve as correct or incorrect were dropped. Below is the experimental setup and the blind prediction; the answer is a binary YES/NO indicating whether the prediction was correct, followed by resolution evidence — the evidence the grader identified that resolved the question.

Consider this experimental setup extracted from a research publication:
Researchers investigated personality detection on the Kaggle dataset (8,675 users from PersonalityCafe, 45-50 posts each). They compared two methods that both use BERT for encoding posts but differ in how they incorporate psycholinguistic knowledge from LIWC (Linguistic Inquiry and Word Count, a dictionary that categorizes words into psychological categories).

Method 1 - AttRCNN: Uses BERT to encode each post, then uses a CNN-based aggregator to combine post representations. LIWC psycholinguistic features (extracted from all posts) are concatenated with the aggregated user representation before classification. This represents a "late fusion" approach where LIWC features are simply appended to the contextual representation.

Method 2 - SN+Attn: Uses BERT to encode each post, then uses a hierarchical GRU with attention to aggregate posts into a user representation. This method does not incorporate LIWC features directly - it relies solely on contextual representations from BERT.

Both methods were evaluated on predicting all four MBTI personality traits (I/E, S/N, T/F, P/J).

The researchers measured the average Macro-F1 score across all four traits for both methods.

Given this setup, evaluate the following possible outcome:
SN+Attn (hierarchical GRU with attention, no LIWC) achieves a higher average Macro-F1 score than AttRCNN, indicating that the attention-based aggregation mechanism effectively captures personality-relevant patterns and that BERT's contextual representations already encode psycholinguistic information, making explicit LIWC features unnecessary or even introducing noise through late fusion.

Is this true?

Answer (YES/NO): YES